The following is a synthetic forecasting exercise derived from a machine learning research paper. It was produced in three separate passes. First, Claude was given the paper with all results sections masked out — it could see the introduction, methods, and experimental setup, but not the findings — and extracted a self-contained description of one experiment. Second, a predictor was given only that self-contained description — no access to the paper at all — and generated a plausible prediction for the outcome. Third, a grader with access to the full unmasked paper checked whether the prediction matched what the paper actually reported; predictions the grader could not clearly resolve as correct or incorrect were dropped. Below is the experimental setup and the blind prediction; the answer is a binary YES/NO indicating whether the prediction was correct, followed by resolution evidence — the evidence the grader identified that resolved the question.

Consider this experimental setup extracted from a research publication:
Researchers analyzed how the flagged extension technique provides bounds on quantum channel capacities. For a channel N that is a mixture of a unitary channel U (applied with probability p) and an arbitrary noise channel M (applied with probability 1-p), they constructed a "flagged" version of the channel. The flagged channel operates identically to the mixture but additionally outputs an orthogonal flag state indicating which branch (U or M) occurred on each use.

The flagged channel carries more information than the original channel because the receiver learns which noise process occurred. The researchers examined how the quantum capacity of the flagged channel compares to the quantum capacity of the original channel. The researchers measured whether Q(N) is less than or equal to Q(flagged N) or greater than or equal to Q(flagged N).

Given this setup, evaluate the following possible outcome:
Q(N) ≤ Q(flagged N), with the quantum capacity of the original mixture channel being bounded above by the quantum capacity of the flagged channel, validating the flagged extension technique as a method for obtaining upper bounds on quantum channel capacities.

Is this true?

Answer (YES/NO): YES